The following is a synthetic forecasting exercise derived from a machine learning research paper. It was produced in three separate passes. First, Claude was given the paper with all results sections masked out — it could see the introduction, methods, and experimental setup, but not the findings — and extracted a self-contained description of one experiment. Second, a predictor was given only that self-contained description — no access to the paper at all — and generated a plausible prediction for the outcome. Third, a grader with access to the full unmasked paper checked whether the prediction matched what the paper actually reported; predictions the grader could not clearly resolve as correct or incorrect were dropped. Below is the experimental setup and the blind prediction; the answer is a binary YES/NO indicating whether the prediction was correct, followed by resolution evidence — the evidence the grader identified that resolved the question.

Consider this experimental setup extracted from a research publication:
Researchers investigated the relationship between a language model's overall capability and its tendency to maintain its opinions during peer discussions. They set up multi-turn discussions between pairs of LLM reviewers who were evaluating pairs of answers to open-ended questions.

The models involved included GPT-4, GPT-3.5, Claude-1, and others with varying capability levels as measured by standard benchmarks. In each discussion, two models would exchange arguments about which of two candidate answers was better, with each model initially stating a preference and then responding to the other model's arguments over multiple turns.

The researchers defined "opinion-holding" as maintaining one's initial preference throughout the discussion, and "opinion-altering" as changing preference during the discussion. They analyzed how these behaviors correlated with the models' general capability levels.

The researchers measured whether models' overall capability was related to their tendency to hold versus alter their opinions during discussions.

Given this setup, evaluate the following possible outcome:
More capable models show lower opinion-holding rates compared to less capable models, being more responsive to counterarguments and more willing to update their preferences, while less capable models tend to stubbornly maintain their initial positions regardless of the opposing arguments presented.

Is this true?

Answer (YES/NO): NO